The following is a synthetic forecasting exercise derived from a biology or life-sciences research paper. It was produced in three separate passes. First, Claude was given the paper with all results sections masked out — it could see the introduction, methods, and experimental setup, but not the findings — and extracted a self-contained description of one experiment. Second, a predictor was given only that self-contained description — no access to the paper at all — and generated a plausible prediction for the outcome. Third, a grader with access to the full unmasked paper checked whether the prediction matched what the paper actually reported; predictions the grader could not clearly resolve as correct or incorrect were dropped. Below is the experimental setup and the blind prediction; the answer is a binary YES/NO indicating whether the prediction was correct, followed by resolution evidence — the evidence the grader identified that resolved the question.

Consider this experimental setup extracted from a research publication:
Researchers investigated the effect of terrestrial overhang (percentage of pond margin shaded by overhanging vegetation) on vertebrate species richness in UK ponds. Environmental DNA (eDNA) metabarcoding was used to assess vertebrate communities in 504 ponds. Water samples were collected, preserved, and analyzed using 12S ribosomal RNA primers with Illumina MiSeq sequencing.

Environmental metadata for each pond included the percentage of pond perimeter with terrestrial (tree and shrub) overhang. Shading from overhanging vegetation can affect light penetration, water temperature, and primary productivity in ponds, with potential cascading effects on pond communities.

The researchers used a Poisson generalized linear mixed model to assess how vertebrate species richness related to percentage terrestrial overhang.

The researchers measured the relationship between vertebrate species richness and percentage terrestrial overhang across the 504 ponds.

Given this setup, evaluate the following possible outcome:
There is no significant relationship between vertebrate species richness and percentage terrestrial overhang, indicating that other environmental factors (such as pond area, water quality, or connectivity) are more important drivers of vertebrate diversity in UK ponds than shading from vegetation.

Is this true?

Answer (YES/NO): NO